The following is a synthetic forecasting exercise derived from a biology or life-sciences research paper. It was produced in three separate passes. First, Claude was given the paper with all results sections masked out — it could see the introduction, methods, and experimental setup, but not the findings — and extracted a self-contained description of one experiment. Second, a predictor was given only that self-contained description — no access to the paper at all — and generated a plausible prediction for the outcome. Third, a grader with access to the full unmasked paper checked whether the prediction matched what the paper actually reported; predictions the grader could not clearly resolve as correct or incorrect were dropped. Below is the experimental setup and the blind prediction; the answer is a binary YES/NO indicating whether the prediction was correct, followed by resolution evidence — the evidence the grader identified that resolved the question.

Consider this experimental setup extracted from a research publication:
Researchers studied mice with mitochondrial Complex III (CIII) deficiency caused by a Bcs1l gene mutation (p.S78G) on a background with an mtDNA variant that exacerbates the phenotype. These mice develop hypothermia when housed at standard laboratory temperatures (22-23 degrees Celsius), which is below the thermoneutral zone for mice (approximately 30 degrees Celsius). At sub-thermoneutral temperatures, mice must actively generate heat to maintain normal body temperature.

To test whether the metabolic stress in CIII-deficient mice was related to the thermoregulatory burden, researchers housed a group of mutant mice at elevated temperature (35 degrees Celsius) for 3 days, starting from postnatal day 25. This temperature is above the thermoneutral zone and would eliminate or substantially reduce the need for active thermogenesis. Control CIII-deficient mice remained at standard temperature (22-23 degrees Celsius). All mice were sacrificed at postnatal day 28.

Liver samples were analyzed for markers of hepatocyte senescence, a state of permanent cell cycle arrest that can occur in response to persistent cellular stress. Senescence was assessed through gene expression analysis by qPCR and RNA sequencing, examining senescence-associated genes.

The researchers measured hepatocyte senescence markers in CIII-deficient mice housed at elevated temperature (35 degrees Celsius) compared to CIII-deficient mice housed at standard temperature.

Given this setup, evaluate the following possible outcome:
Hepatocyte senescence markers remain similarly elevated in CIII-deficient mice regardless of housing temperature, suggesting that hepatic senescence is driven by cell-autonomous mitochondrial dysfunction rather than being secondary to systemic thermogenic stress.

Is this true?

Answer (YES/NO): NO